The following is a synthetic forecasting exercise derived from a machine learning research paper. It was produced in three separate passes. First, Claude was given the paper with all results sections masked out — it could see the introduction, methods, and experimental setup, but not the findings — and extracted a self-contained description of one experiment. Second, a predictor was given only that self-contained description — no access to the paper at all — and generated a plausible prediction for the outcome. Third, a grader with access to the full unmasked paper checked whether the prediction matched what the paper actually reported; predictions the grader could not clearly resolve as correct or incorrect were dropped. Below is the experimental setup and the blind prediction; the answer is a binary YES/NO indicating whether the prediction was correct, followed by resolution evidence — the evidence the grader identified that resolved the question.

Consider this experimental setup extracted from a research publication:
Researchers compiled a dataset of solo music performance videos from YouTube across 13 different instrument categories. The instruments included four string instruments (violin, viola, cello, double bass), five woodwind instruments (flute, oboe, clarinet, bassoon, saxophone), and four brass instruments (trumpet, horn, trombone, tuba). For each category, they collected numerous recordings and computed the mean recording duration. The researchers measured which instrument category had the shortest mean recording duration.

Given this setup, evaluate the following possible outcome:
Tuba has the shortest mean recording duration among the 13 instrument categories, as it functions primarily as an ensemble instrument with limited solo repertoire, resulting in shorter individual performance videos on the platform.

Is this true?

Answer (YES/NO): NO